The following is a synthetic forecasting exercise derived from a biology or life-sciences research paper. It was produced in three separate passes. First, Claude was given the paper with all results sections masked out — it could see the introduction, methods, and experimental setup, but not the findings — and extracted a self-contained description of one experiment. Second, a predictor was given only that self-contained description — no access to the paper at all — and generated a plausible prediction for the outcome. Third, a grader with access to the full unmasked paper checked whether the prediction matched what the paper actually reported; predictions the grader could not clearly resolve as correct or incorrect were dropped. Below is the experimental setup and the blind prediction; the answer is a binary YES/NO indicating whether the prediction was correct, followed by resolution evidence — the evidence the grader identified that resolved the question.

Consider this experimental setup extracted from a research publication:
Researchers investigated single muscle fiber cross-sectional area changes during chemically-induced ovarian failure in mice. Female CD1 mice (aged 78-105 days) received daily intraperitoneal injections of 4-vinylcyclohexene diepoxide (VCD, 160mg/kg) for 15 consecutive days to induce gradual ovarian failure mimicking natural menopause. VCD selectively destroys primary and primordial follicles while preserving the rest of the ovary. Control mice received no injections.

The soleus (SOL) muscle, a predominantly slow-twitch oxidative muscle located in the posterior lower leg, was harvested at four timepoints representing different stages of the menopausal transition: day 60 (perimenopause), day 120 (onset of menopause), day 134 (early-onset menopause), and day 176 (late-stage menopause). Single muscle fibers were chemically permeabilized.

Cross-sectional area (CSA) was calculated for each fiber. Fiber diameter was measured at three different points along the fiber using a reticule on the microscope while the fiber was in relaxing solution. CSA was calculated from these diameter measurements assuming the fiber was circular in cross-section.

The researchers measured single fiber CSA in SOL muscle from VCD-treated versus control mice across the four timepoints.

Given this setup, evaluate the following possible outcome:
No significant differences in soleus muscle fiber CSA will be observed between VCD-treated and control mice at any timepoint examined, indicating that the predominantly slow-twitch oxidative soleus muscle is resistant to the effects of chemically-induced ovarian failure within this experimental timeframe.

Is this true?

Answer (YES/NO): NO